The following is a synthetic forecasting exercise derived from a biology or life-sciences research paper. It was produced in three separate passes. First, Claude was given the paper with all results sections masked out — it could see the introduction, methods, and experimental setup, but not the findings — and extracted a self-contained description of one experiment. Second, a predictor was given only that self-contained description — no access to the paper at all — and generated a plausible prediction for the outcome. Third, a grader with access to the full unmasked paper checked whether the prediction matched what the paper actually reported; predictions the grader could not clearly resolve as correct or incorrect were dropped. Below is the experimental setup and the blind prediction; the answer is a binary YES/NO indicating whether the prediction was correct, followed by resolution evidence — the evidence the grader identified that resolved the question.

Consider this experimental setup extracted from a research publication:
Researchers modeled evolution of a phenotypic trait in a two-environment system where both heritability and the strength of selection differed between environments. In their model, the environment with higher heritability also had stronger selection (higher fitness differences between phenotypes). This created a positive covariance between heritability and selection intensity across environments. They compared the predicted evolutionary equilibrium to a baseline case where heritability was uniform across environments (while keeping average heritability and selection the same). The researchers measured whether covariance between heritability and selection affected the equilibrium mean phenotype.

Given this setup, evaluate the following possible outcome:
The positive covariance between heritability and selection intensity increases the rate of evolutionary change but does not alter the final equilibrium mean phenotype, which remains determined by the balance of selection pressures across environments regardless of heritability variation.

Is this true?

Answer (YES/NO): NO